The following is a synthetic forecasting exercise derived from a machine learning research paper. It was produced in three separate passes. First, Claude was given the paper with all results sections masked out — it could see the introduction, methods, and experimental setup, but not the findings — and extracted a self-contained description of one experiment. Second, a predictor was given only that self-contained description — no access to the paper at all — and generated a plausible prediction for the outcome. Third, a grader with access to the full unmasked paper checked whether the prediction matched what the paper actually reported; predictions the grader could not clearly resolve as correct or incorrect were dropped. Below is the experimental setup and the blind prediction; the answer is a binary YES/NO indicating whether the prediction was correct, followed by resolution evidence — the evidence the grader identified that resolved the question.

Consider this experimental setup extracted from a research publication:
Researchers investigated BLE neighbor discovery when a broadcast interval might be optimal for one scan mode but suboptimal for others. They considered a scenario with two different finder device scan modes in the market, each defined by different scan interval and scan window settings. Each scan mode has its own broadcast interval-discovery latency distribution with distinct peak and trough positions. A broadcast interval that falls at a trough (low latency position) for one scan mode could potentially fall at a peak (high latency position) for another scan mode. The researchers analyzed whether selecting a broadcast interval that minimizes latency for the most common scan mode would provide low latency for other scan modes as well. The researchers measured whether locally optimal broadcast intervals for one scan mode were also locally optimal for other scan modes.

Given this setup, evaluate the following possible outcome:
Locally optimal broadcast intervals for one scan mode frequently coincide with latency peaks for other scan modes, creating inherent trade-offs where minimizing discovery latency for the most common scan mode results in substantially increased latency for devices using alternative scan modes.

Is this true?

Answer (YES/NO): YES